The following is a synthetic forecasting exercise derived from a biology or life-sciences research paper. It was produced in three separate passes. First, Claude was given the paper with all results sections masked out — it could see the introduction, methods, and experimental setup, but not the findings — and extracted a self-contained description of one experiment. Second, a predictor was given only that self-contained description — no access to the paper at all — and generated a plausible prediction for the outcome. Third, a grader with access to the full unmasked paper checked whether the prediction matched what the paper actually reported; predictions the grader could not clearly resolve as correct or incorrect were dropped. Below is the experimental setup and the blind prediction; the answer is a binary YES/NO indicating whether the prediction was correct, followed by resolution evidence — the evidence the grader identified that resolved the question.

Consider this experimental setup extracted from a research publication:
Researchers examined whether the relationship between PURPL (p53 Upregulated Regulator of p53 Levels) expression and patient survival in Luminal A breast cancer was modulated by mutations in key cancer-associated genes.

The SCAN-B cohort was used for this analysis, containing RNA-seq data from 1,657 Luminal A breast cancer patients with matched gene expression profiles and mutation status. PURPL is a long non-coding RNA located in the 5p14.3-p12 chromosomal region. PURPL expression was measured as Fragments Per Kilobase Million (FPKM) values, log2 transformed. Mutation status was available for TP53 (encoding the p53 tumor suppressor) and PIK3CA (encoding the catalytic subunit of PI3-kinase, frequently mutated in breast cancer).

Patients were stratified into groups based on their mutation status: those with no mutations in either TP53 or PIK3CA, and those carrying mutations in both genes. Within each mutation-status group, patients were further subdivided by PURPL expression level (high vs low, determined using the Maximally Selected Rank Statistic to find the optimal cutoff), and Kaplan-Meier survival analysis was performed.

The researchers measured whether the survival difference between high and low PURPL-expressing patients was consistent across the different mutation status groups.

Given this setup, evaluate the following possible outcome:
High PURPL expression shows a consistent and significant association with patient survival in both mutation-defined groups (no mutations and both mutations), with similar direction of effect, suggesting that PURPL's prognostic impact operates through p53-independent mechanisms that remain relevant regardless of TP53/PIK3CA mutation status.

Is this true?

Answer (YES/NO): NO